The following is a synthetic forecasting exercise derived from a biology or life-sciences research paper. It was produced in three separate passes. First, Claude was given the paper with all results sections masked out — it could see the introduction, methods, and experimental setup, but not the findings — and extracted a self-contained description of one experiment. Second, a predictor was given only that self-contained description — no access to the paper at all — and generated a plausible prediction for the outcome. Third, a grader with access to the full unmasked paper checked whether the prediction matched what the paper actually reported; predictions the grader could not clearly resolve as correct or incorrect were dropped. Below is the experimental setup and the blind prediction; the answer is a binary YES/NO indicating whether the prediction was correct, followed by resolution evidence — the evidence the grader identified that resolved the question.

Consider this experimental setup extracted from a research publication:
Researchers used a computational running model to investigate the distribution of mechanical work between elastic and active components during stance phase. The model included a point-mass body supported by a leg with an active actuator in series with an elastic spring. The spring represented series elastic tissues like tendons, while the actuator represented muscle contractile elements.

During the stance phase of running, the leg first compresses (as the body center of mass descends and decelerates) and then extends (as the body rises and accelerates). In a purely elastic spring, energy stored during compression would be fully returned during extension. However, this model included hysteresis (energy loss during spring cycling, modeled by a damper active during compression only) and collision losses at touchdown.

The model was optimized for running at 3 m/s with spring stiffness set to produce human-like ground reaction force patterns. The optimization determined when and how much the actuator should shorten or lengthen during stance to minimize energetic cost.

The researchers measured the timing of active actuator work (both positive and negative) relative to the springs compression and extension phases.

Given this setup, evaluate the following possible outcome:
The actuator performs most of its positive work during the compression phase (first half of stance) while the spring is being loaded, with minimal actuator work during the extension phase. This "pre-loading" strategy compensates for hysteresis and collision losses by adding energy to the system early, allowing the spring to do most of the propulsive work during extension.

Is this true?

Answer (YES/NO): NO